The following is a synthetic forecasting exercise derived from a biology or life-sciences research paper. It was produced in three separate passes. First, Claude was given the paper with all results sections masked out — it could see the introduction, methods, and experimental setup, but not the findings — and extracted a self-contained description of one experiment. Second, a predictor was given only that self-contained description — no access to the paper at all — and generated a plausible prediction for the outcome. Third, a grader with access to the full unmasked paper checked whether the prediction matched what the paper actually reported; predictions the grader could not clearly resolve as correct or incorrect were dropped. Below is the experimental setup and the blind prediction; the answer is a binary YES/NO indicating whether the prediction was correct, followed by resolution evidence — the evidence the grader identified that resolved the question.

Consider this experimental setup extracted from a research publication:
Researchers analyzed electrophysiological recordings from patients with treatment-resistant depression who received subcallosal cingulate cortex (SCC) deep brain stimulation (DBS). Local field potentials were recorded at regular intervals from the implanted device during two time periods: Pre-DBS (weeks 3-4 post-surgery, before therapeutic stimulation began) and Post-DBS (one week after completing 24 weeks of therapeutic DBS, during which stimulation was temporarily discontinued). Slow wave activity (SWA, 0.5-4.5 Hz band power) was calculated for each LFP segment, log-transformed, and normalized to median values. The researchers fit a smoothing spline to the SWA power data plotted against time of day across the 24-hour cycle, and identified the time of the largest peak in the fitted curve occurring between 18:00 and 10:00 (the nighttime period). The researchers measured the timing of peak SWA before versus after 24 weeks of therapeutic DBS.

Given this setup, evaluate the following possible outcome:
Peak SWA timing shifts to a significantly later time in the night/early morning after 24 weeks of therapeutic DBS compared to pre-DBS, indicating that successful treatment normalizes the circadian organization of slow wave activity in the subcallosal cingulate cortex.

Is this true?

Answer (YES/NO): NO